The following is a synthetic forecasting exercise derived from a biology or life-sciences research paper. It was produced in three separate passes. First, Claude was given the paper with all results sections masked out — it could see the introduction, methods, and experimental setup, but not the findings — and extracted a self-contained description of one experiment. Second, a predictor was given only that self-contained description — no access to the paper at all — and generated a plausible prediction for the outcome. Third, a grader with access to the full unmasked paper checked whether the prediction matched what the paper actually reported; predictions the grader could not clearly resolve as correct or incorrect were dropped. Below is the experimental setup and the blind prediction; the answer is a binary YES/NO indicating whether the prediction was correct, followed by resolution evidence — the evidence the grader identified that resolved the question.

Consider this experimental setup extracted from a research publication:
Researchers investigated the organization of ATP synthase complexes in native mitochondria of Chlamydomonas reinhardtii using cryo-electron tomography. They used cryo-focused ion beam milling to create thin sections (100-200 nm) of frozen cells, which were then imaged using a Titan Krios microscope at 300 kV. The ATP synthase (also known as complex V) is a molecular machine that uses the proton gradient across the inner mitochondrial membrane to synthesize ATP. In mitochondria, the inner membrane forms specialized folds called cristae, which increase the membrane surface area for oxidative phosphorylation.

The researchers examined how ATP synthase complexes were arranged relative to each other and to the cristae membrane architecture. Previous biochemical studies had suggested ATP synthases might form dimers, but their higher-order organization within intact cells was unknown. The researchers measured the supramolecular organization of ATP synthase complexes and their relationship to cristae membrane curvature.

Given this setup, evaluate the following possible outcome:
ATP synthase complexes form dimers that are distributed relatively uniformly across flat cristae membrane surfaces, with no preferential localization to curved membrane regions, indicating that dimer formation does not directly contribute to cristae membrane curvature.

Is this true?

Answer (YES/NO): NO